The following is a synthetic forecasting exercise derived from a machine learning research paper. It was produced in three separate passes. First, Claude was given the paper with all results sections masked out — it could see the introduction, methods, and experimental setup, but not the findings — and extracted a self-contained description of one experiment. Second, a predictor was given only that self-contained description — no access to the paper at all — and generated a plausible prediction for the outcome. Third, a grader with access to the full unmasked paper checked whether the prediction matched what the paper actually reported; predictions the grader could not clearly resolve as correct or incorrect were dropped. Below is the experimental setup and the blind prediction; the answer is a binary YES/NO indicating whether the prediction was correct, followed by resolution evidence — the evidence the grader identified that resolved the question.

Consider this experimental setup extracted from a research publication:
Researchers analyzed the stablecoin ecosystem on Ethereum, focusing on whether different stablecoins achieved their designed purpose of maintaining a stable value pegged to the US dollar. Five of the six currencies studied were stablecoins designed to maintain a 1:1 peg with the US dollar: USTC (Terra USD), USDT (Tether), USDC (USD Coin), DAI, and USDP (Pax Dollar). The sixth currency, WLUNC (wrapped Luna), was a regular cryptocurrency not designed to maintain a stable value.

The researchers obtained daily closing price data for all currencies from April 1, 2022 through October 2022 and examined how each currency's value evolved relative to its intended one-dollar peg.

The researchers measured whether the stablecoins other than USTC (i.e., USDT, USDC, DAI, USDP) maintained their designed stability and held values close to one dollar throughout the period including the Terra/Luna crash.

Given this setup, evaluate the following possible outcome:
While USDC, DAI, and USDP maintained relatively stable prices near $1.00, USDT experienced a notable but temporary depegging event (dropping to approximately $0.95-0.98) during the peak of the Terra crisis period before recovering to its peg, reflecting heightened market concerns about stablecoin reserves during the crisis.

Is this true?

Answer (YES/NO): NO